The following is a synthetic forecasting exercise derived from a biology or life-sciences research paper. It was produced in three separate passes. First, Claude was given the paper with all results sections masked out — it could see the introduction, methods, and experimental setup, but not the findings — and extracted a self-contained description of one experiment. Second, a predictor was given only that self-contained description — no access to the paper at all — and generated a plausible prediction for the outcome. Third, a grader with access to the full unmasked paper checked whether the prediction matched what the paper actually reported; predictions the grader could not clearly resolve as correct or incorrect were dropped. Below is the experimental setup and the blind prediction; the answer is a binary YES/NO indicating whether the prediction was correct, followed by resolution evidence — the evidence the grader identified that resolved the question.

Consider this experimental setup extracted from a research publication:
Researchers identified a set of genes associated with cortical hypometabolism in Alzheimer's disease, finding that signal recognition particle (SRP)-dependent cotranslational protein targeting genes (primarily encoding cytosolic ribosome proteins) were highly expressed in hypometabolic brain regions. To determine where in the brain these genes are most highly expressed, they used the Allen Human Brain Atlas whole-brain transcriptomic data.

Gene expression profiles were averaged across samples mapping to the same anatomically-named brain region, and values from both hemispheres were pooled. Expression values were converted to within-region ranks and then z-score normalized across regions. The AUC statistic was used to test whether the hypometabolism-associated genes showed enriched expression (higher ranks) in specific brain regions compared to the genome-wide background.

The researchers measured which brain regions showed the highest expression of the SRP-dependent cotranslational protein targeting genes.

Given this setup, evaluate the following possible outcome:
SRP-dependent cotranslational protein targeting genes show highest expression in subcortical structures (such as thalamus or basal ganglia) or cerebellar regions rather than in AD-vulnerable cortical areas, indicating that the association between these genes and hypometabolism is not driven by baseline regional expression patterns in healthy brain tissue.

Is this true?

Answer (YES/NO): YES